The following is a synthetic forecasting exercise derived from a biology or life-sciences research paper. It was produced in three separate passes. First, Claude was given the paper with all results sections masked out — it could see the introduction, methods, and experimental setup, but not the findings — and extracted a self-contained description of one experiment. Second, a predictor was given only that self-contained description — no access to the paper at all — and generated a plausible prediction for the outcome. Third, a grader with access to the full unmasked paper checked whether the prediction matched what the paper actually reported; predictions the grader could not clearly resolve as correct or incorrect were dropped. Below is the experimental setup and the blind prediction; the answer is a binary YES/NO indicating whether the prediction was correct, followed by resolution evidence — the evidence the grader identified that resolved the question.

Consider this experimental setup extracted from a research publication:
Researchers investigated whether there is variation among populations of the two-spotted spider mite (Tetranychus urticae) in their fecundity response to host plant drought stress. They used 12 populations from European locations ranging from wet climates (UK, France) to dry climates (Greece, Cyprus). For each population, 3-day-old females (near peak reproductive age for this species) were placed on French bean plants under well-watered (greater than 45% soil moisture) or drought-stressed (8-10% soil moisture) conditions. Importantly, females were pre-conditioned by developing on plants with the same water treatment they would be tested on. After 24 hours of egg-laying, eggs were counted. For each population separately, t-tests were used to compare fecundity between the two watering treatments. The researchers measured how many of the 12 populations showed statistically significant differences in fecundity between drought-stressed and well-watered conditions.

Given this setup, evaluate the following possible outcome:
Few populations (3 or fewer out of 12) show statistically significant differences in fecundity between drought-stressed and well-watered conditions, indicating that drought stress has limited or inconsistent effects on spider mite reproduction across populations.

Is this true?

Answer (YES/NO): NO